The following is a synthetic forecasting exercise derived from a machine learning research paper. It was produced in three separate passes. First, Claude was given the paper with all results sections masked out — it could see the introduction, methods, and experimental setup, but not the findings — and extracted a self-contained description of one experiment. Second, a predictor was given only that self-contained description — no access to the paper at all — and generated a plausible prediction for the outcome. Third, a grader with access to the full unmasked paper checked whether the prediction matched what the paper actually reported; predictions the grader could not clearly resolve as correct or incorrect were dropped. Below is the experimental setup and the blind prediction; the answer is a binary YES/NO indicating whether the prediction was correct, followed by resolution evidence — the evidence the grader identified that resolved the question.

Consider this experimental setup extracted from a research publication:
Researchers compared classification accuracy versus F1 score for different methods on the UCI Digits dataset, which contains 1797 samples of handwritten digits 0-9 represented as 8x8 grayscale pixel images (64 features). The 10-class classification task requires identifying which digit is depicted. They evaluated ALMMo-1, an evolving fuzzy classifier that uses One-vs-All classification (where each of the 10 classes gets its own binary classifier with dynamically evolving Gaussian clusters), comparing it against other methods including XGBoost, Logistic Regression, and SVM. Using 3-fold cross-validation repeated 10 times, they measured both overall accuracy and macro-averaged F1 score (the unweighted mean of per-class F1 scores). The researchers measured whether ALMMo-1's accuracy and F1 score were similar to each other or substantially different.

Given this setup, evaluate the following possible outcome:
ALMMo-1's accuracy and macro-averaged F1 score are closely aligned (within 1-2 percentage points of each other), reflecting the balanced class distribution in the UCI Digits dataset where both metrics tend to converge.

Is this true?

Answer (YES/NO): NO